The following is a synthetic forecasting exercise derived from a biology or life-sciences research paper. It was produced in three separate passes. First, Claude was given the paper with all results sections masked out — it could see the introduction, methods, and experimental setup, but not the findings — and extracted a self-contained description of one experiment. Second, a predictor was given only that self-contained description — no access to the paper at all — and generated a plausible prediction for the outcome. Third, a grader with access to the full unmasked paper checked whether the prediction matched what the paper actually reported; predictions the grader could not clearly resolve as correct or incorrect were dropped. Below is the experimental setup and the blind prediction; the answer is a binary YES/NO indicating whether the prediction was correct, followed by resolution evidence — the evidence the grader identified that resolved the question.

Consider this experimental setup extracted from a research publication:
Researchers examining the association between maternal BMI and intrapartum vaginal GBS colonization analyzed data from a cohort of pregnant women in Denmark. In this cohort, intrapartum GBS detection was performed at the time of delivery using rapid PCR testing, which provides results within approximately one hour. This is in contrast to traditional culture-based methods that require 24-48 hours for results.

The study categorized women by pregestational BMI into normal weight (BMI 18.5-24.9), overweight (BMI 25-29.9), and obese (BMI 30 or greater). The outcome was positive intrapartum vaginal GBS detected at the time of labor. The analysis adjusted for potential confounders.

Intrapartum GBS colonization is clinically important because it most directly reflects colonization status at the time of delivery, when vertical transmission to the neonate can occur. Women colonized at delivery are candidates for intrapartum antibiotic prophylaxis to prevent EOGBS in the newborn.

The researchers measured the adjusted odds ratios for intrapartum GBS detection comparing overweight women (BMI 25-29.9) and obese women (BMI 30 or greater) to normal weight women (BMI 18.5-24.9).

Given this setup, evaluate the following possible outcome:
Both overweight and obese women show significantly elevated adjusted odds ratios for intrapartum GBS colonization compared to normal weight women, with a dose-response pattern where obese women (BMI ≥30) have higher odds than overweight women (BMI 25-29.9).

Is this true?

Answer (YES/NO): YES